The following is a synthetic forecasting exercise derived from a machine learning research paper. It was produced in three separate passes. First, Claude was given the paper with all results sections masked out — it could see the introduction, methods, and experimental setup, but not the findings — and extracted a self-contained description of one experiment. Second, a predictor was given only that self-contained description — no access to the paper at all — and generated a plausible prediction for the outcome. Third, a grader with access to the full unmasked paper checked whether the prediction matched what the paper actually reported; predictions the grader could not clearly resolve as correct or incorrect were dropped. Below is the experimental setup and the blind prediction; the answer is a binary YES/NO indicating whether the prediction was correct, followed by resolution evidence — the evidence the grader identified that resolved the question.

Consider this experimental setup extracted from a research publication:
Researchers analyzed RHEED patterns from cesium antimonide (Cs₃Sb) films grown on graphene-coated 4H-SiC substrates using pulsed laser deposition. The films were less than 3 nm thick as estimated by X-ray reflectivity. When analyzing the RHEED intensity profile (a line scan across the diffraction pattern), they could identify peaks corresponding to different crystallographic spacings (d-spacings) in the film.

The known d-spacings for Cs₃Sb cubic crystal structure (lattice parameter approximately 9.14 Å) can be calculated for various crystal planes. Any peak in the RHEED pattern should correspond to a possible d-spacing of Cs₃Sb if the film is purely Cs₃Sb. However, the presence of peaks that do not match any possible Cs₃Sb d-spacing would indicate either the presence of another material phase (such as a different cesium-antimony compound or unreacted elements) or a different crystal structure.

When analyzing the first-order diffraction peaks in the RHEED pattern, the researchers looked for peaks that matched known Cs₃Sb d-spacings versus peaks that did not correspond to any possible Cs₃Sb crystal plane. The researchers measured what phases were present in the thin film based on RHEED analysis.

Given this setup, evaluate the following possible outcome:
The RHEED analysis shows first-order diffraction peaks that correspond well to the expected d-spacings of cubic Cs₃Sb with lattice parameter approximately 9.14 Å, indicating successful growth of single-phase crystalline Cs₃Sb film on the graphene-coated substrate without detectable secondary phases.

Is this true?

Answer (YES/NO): NO